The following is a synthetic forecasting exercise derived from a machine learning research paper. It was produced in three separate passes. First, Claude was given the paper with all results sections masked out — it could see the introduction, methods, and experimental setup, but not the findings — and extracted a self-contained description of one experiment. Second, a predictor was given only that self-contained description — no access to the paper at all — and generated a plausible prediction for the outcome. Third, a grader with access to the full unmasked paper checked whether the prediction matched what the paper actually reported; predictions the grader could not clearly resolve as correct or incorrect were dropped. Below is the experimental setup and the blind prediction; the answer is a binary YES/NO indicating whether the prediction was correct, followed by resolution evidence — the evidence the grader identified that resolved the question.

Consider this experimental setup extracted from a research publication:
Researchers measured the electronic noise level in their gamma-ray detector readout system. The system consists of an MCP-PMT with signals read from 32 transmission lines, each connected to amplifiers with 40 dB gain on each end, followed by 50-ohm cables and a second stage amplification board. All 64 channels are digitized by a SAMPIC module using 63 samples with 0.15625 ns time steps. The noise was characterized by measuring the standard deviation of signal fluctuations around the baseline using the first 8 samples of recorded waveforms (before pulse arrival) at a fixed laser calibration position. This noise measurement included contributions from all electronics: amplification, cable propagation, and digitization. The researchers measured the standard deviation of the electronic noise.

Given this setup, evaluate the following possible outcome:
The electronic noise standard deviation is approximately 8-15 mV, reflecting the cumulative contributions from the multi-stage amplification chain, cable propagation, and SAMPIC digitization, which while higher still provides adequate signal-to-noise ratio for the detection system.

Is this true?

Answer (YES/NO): NO